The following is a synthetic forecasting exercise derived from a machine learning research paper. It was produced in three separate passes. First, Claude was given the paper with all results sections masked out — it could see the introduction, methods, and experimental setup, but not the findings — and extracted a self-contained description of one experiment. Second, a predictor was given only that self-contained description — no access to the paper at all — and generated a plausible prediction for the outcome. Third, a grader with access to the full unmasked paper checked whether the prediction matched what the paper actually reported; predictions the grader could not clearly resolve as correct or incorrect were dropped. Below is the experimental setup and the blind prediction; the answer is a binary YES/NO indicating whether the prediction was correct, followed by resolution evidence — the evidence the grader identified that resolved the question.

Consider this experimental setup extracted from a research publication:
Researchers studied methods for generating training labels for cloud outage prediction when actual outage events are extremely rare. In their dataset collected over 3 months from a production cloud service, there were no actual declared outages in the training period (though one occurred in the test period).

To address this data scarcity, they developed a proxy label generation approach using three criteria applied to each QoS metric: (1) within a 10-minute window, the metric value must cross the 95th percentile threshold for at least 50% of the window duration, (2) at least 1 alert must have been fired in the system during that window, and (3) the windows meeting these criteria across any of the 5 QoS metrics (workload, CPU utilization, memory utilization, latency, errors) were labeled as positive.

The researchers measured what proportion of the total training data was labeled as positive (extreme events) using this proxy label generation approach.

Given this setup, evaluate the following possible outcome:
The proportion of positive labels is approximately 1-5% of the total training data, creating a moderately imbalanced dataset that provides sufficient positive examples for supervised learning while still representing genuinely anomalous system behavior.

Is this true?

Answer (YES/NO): NO